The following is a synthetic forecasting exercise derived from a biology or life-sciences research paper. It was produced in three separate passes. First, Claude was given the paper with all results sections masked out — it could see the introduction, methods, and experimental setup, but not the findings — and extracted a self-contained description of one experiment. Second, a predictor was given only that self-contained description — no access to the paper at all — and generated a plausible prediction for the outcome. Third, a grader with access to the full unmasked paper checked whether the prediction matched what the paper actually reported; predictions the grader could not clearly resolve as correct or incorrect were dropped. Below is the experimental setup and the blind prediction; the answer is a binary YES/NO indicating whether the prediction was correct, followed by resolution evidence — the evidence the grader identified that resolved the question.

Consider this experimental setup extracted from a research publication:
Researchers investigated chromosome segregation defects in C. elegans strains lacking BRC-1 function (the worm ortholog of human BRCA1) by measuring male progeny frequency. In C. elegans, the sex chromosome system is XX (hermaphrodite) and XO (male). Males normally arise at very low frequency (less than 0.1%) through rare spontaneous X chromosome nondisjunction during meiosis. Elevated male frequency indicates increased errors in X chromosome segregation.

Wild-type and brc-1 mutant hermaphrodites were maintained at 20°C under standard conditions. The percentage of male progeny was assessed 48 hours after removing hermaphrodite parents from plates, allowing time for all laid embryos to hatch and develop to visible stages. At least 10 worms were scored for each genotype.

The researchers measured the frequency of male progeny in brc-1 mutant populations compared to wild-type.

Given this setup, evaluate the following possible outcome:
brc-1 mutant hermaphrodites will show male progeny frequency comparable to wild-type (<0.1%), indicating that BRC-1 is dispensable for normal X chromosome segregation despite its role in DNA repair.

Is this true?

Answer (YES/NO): NO